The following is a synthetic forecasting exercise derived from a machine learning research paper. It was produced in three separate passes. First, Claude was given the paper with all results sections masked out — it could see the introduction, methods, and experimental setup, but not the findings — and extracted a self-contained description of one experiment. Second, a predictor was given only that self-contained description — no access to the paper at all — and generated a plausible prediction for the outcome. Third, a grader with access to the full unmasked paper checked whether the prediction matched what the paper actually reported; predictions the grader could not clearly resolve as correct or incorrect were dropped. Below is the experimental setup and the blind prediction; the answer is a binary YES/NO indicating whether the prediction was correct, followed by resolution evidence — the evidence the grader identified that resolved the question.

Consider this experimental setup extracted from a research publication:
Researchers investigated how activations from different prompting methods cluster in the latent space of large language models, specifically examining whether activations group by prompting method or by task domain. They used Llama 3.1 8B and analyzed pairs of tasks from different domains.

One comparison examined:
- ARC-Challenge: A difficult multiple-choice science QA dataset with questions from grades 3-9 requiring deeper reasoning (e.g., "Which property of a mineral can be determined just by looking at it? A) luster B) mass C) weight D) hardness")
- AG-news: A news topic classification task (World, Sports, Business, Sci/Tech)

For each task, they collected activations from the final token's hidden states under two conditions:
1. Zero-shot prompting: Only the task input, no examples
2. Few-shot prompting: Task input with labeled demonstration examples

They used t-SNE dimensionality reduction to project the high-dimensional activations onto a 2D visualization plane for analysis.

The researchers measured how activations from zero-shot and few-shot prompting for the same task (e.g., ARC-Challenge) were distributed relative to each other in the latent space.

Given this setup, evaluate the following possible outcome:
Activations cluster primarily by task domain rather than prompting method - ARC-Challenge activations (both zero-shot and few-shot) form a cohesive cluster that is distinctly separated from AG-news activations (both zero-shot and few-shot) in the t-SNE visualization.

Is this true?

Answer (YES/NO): NO